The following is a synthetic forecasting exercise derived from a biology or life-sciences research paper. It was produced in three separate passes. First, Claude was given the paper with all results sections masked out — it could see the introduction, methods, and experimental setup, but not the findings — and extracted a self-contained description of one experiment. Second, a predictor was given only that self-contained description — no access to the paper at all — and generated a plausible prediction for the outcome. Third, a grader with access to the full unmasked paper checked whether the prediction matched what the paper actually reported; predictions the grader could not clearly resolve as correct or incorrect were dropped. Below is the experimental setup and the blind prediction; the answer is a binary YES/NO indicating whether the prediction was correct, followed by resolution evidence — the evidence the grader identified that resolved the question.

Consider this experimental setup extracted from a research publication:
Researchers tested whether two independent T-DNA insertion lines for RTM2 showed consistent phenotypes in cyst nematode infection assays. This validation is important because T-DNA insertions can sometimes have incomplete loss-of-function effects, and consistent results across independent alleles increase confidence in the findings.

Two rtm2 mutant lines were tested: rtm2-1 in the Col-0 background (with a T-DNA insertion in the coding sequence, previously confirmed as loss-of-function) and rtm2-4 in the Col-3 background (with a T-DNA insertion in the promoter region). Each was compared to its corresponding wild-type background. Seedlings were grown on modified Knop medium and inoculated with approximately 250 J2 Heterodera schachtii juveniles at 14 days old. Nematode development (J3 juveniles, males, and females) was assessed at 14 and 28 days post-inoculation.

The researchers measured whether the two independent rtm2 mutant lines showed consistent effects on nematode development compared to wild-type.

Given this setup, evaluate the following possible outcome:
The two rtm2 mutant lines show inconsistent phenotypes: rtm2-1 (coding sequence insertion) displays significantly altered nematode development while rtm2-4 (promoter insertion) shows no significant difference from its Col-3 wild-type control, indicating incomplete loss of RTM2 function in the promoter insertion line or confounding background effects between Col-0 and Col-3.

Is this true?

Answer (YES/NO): YES